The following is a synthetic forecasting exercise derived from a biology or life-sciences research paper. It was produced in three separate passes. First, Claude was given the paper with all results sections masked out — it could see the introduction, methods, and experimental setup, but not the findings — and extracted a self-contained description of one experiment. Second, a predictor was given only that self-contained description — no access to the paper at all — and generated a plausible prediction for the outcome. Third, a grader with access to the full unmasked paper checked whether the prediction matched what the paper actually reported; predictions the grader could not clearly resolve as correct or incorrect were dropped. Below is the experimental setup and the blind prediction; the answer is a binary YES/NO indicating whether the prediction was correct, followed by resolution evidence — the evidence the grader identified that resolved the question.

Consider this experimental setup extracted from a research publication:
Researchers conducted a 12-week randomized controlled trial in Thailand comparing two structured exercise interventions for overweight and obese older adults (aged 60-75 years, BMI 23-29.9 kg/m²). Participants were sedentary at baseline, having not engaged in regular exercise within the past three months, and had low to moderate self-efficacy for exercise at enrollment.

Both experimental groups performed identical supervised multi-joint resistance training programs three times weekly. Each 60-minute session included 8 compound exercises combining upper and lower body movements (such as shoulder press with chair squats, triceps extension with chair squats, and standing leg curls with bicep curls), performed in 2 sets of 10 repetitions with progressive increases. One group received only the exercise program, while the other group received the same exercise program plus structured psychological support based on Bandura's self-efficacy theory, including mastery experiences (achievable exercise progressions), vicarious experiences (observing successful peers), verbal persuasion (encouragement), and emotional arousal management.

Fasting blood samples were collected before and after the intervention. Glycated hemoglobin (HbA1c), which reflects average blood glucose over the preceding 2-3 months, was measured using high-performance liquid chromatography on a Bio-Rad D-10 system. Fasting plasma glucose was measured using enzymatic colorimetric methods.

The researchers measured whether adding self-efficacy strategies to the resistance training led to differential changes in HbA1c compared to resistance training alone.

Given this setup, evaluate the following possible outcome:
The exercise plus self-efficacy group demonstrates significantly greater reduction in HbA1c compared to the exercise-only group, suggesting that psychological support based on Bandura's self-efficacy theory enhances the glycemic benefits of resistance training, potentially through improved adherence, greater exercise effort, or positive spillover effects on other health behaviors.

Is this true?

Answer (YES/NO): YES